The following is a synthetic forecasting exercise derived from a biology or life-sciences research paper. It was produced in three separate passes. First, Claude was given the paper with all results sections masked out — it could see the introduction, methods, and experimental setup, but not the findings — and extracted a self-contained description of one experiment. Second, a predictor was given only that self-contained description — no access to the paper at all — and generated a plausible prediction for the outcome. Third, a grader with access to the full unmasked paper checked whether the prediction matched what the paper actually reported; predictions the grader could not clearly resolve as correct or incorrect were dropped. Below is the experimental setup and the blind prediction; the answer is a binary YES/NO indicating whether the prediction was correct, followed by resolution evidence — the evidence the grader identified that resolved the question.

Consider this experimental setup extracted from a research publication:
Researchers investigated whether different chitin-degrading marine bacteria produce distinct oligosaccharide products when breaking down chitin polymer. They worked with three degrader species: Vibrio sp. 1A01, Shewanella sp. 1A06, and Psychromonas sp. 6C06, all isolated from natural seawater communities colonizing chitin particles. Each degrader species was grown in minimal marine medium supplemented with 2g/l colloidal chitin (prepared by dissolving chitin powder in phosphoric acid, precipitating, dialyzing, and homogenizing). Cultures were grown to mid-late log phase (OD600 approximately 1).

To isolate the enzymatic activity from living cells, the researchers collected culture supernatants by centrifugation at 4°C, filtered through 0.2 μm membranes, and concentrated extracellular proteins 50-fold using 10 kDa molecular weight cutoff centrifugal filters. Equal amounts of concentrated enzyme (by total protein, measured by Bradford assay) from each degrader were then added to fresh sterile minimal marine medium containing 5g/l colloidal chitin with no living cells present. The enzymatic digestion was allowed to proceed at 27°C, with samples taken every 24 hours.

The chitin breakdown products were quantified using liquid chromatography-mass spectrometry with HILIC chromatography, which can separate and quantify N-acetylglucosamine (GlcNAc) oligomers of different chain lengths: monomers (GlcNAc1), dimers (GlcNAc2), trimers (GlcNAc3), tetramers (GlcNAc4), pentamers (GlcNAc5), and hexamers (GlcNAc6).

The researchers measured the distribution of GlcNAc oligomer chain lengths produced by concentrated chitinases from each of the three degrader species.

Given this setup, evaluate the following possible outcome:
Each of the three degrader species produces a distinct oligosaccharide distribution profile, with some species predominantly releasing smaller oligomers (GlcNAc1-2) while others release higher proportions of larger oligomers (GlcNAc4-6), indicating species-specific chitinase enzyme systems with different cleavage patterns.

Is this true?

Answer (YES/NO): NO